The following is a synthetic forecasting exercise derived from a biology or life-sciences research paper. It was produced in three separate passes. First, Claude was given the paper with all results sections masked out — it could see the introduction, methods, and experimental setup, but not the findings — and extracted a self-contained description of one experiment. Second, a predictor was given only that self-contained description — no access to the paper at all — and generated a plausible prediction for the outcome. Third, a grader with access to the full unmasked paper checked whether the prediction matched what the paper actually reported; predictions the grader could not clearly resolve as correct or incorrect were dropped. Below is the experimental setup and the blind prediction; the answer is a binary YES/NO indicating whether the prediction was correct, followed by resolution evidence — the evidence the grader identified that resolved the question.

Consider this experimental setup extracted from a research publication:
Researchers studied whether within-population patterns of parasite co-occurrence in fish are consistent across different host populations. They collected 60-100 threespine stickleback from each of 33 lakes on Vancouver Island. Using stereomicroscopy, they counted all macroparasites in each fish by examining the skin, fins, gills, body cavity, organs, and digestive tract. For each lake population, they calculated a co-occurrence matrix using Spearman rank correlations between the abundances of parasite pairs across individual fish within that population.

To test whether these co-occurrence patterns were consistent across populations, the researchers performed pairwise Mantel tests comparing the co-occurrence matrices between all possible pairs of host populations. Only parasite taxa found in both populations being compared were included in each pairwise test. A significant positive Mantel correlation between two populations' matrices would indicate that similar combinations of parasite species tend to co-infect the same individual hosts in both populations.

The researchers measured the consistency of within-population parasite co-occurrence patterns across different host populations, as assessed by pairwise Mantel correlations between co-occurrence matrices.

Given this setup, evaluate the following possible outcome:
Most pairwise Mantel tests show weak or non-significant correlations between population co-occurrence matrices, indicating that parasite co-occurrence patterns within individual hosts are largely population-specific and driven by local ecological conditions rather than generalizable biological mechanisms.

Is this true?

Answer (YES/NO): YES